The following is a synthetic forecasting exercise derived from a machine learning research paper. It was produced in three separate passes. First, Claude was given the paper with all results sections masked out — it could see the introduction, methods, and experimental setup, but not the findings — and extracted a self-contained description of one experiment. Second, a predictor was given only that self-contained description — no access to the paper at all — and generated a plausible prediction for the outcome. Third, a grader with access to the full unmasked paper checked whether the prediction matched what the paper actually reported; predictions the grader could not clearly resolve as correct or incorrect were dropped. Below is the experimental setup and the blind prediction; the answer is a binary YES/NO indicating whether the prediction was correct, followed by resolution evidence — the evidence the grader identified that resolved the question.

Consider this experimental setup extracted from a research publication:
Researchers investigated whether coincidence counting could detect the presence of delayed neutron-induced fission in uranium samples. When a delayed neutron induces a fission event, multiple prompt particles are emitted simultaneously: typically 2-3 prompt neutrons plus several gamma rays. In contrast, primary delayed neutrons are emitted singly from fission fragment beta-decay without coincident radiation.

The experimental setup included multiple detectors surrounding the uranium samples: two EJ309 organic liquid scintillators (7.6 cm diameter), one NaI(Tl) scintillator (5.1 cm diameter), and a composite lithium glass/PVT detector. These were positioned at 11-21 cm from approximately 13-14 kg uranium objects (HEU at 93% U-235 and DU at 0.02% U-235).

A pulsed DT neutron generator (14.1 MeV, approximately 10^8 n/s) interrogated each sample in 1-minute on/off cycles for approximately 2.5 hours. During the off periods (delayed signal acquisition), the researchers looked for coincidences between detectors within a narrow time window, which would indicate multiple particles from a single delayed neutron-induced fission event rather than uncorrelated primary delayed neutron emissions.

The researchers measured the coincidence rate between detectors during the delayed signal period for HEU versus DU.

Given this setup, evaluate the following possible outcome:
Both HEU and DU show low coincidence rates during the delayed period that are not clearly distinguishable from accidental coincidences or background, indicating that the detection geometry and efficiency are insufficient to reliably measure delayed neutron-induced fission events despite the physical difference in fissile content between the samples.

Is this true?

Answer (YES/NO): NO